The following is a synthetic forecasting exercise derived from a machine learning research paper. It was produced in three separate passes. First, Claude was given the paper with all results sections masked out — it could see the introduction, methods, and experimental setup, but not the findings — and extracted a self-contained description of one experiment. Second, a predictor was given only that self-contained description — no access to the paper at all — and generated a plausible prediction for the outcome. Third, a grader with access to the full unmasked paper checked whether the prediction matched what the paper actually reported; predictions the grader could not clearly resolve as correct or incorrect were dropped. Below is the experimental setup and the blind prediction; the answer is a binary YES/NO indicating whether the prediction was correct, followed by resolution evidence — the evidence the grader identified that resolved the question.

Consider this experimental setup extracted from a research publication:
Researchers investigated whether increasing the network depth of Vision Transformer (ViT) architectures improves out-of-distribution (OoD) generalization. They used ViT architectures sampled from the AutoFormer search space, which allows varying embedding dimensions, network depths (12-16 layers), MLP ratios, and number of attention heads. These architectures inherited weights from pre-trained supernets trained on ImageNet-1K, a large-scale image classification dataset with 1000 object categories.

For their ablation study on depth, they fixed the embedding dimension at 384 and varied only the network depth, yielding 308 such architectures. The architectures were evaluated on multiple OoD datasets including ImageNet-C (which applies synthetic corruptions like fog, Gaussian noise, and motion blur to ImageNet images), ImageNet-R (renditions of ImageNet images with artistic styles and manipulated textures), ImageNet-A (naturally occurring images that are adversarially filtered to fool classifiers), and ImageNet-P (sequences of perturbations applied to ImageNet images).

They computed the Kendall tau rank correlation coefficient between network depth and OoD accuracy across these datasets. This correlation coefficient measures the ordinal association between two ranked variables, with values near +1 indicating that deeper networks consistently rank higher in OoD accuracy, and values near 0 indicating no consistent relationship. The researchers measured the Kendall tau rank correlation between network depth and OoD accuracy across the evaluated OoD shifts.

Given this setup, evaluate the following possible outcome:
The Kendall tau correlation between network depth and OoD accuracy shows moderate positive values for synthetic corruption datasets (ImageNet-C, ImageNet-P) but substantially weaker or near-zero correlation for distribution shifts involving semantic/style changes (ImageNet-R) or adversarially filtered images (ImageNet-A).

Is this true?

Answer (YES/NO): NO